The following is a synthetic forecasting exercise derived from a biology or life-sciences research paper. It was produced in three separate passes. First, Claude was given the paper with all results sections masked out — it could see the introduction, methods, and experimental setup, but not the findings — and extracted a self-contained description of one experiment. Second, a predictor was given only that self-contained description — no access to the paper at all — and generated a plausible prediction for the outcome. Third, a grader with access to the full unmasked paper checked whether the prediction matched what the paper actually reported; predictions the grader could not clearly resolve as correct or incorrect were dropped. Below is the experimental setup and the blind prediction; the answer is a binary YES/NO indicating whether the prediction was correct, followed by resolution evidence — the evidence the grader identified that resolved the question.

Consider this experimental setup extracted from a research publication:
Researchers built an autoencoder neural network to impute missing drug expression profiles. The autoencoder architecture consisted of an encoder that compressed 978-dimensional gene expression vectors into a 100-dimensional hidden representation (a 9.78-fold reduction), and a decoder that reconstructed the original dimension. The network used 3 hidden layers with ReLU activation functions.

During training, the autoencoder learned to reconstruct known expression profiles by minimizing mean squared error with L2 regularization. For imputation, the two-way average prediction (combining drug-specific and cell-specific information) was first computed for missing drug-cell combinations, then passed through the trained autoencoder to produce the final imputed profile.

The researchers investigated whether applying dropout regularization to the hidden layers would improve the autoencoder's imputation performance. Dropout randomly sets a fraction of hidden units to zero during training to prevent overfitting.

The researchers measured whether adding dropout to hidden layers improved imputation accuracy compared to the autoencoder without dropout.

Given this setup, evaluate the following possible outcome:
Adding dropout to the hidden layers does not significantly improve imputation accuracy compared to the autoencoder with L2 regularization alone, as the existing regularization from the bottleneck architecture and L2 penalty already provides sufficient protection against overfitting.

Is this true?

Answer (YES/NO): YES